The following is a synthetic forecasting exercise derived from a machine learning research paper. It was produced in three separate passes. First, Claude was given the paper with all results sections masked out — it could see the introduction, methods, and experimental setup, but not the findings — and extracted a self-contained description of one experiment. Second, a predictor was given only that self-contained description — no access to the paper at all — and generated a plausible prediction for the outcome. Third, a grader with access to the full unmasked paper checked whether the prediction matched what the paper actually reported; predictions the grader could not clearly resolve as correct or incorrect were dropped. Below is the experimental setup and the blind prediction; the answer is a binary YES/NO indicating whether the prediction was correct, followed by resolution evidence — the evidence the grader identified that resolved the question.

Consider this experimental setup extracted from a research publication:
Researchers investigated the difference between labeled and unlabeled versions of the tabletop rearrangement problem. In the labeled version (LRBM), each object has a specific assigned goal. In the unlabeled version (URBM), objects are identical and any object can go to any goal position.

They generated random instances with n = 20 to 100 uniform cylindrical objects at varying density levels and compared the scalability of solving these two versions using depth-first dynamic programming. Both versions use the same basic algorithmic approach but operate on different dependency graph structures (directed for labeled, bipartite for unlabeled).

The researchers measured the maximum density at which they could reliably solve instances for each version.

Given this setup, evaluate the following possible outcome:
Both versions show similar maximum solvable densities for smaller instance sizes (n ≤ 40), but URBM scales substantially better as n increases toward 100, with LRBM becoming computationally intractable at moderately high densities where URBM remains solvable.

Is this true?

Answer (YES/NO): NO